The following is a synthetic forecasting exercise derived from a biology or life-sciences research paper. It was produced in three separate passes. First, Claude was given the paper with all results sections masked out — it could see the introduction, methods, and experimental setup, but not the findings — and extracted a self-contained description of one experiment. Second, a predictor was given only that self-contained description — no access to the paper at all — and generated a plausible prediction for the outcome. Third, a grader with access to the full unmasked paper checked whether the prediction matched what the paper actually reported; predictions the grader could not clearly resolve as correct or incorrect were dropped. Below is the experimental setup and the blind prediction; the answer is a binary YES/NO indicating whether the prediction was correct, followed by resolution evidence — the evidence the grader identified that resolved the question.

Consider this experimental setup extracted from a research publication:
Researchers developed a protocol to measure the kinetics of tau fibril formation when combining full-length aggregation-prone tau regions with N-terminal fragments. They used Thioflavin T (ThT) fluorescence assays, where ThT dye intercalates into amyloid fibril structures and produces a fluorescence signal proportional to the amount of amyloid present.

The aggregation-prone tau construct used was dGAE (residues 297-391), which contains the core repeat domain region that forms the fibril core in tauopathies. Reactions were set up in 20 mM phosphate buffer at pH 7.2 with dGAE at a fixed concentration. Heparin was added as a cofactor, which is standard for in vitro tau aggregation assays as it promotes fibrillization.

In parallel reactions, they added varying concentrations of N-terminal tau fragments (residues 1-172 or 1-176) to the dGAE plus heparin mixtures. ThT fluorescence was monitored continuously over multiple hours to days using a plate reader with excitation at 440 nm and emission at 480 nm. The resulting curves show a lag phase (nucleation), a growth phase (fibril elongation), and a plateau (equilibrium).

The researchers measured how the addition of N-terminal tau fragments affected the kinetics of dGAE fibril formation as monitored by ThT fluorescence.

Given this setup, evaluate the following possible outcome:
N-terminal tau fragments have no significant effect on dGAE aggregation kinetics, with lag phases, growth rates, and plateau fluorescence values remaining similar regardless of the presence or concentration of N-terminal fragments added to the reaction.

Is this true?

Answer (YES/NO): NO